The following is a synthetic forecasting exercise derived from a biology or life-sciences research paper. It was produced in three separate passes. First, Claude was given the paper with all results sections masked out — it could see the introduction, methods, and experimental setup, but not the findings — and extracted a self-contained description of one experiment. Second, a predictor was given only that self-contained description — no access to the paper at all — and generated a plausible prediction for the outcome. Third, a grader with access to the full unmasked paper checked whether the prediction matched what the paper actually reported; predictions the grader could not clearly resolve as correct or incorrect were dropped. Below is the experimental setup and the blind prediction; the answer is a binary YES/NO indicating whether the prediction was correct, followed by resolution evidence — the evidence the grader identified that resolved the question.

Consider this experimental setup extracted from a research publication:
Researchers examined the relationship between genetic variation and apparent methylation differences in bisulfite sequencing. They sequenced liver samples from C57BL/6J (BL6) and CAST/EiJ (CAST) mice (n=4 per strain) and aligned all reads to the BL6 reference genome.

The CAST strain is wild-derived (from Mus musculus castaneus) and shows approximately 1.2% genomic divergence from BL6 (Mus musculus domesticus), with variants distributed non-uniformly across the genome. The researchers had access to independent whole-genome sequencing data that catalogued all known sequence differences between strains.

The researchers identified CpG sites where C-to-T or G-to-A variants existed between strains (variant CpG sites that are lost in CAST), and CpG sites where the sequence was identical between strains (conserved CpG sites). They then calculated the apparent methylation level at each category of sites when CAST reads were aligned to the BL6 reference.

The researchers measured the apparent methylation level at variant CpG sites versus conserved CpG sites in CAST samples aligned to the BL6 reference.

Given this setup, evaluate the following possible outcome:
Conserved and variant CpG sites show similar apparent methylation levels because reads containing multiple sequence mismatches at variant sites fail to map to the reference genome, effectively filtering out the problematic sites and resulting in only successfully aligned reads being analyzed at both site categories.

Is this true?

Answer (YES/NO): NO